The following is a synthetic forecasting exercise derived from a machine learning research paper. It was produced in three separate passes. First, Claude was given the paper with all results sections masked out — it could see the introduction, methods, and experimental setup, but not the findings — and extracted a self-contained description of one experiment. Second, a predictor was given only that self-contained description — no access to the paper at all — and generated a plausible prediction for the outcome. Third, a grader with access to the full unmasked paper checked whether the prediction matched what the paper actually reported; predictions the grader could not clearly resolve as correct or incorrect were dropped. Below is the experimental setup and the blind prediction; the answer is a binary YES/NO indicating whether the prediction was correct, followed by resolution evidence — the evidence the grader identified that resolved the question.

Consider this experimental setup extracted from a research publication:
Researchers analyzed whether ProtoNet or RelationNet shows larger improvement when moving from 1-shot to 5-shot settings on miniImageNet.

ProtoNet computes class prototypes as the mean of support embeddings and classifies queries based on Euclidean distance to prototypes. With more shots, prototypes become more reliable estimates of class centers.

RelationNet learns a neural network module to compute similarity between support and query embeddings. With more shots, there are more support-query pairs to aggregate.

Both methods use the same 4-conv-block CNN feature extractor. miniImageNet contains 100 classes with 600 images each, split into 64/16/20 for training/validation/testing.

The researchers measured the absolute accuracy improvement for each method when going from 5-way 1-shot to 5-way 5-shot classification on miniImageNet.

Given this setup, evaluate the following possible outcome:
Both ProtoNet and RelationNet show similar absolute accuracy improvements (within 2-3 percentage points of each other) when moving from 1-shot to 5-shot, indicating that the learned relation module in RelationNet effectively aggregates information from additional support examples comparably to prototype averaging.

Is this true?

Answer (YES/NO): NO